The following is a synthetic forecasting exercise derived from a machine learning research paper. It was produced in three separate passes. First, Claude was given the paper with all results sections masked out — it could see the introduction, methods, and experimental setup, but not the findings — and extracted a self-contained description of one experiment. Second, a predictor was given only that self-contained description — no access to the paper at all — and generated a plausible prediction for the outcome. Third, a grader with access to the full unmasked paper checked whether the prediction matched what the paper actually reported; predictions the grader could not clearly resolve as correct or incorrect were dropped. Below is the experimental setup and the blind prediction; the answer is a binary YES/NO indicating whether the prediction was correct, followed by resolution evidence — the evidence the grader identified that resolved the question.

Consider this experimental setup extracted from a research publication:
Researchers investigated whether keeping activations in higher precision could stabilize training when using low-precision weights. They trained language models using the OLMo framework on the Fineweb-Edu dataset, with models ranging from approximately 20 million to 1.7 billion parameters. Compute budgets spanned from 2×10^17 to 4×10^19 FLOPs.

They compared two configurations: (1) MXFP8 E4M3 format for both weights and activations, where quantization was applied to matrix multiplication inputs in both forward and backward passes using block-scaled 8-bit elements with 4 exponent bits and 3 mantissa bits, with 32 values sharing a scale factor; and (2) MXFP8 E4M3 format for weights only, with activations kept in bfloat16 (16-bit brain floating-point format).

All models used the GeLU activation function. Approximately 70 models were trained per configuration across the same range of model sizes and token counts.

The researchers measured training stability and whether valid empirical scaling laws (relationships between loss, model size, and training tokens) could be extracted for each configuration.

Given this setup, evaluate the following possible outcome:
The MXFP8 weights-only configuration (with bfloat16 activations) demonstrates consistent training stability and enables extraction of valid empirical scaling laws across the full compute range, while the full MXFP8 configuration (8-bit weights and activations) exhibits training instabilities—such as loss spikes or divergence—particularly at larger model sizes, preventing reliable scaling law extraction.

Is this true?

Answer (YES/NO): YES